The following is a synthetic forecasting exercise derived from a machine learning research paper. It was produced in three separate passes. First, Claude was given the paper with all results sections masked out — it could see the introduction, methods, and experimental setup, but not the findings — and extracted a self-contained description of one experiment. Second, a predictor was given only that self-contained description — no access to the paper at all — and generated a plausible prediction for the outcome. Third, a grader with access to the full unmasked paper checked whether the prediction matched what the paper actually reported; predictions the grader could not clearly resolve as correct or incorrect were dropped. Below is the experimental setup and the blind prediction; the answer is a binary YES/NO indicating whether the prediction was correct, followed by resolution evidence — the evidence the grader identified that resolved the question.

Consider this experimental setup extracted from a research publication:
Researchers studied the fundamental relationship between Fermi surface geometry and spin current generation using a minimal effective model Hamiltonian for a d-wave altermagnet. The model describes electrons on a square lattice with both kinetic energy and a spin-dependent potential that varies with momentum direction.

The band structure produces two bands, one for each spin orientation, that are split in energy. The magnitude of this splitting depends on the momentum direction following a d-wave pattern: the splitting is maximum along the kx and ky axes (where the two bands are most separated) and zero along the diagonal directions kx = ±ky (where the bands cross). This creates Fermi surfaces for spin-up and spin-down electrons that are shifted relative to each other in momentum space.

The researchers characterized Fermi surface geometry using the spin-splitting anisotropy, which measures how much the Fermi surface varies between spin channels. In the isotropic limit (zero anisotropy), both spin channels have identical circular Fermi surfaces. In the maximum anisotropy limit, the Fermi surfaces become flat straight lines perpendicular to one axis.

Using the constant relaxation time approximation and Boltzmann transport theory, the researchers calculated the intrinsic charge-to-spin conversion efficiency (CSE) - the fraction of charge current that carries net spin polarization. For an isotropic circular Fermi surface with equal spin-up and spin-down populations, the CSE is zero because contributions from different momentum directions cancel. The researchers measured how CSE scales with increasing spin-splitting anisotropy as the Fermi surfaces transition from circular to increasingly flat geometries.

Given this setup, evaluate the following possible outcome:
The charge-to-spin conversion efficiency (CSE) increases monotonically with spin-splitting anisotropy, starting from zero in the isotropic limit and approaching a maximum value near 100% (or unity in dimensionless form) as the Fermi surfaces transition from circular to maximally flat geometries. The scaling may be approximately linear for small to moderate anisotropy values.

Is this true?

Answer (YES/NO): YES